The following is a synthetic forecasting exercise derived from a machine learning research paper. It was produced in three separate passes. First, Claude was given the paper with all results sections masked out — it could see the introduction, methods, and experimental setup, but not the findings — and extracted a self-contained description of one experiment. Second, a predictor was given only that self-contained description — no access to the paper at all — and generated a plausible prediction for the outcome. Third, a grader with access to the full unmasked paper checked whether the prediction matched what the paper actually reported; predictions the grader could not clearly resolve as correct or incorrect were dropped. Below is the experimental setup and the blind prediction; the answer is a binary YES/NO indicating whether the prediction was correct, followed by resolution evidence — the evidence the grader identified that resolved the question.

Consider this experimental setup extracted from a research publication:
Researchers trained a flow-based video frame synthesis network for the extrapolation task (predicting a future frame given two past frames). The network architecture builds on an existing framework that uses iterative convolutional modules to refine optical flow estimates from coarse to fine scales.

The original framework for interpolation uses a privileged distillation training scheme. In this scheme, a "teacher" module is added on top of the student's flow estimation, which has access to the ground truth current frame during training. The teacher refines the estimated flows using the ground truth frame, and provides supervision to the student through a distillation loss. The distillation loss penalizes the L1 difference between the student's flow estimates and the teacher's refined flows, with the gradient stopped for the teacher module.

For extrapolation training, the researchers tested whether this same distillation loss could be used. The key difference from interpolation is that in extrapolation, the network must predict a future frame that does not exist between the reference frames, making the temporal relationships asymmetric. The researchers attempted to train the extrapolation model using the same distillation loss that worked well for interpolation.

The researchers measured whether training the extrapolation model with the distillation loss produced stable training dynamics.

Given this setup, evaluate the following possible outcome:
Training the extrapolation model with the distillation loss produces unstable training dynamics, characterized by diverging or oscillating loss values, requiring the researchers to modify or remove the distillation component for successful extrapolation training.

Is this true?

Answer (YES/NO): YES